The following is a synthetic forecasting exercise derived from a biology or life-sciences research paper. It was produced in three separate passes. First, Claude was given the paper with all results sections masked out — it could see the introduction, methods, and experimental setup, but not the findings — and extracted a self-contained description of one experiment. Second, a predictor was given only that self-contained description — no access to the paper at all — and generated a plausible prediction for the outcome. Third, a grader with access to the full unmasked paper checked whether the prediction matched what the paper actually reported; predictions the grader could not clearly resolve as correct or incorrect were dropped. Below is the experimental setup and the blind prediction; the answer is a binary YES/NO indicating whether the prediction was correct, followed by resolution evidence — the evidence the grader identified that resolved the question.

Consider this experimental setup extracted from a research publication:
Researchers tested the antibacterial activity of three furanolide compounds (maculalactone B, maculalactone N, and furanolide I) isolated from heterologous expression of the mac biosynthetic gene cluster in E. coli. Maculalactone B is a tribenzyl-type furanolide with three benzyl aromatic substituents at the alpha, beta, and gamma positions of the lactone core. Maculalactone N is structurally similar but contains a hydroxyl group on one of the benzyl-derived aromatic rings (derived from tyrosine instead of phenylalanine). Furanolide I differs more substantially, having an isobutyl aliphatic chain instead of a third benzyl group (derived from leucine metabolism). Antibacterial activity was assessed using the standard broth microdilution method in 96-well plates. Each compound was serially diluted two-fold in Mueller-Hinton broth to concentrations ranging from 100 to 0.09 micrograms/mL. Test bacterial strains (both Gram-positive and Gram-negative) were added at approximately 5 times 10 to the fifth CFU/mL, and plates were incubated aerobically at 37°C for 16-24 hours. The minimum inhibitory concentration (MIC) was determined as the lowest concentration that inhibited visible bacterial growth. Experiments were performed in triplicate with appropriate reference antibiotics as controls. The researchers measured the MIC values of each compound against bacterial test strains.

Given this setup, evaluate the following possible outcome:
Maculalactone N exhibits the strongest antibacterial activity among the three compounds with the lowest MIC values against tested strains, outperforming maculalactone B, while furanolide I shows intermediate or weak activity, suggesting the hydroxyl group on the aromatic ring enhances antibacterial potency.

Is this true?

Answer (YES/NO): NO